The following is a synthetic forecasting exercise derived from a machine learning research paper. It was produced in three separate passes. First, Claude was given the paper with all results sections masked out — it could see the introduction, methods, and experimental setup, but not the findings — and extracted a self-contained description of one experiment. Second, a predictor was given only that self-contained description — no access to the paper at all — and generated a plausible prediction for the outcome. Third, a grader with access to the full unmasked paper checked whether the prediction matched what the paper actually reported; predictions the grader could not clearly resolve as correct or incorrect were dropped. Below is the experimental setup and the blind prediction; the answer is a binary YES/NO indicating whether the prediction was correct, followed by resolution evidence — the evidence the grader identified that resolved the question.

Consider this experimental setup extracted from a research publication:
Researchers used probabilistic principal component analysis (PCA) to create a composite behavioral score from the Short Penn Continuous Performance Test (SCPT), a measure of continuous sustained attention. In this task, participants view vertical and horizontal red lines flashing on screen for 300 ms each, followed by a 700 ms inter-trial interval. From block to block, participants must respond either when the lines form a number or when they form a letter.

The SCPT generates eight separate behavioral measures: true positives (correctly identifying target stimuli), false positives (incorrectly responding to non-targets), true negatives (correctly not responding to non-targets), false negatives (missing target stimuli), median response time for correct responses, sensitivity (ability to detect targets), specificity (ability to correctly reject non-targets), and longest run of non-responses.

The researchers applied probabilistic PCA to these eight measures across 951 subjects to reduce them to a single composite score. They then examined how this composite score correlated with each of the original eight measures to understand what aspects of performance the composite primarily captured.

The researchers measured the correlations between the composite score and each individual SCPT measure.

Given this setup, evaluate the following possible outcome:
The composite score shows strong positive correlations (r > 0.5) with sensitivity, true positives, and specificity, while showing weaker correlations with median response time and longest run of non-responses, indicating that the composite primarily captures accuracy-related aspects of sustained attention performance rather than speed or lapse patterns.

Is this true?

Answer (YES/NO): NO